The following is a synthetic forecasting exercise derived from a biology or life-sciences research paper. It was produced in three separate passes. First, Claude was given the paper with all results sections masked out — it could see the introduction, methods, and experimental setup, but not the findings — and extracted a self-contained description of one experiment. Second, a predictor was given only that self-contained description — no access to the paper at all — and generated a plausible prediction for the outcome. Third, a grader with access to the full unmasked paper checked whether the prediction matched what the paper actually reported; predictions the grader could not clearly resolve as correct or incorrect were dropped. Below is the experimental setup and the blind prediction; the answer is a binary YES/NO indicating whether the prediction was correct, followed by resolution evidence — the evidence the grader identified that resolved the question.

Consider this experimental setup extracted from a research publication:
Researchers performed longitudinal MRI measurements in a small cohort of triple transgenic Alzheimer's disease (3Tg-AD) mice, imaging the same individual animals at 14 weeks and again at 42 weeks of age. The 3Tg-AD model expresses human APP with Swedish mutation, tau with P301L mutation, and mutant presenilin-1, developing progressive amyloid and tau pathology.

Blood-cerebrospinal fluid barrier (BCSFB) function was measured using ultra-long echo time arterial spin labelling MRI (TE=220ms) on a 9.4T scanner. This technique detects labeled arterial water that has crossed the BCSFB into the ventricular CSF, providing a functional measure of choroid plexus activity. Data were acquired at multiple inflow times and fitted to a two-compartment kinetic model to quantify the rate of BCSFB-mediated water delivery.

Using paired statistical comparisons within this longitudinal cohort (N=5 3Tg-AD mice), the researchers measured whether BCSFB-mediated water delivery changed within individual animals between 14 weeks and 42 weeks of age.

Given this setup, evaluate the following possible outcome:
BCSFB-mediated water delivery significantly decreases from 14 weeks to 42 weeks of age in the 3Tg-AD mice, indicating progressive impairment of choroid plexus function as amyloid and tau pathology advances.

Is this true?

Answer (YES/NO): NO